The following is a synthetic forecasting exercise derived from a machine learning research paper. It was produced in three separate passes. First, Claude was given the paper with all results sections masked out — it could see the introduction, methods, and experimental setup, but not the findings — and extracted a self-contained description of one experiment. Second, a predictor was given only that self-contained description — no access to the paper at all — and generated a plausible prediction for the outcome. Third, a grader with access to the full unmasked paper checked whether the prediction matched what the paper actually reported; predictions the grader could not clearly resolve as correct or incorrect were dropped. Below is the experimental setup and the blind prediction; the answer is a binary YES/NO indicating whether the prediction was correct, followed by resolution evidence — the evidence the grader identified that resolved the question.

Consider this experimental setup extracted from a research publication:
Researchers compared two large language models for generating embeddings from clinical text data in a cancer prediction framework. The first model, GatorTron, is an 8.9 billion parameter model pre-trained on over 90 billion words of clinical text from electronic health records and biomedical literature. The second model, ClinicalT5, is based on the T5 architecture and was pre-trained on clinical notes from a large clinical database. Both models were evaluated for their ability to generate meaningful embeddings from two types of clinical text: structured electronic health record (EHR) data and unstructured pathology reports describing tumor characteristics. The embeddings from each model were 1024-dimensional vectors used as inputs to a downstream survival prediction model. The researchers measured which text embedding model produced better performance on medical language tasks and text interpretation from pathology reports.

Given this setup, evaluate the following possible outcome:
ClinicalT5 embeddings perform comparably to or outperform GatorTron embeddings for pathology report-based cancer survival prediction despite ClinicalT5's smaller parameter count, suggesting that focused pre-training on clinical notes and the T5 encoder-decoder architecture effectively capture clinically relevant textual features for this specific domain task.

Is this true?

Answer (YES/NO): NO